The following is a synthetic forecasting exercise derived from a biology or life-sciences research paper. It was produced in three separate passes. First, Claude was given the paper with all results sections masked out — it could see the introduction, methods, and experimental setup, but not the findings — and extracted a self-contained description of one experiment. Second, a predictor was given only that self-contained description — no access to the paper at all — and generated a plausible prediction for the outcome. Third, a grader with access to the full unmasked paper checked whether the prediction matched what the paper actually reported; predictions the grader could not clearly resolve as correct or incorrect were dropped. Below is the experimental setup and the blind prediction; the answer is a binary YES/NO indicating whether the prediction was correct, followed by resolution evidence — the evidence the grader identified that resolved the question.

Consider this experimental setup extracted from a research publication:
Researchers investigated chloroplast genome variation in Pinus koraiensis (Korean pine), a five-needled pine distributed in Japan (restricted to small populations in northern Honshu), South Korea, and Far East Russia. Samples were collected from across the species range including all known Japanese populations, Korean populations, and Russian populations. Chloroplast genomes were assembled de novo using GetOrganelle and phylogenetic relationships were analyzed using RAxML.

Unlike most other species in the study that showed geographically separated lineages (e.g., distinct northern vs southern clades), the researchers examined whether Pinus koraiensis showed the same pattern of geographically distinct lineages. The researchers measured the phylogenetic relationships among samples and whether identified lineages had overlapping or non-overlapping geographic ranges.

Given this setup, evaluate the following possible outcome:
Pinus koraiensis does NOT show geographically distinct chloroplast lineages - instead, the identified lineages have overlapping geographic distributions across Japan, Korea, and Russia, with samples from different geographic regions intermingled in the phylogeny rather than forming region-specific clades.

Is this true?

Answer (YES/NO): YES